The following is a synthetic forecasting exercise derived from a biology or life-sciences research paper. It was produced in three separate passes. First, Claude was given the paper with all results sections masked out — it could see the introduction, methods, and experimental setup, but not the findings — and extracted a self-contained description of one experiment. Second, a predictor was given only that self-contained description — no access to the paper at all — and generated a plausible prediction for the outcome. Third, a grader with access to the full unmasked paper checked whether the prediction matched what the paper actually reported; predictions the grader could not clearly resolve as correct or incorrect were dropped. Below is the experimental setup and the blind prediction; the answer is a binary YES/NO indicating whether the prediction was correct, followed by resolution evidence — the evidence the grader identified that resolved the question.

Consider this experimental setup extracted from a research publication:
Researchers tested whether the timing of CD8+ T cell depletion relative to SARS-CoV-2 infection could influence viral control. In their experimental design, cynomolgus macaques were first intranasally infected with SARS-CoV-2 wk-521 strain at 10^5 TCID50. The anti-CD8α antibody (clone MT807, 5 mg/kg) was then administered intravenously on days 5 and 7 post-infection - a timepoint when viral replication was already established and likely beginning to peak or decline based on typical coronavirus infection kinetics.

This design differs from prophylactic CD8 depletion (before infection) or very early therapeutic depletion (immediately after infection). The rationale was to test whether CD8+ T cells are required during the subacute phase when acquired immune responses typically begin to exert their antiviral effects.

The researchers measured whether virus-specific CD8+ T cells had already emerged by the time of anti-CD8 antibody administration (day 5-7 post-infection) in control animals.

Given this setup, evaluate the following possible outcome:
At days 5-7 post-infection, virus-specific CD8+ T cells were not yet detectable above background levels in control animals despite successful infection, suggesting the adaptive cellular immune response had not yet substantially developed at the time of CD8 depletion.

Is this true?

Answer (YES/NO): NO